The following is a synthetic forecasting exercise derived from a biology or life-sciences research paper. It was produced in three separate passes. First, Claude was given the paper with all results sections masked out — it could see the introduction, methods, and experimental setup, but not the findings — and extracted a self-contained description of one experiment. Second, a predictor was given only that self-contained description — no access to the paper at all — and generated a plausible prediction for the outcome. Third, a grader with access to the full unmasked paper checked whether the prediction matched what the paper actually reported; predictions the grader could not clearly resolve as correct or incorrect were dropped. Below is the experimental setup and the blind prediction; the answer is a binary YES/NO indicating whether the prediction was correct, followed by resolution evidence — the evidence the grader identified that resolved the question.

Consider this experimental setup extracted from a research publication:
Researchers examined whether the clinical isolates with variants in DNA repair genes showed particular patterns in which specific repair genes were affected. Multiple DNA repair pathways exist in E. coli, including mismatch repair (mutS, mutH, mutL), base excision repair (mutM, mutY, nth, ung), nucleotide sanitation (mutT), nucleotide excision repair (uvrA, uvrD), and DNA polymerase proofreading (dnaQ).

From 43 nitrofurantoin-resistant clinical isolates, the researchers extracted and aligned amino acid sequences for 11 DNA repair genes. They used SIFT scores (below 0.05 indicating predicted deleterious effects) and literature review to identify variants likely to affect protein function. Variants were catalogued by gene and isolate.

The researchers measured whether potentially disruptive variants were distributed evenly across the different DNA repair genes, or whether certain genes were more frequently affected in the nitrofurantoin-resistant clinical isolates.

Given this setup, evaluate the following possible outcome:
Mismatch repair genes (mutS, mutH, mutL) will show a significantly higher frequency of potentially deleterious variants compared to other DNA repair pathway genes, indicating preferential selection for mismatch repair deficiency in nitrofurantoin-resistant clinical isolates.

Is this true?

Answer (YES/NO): NO